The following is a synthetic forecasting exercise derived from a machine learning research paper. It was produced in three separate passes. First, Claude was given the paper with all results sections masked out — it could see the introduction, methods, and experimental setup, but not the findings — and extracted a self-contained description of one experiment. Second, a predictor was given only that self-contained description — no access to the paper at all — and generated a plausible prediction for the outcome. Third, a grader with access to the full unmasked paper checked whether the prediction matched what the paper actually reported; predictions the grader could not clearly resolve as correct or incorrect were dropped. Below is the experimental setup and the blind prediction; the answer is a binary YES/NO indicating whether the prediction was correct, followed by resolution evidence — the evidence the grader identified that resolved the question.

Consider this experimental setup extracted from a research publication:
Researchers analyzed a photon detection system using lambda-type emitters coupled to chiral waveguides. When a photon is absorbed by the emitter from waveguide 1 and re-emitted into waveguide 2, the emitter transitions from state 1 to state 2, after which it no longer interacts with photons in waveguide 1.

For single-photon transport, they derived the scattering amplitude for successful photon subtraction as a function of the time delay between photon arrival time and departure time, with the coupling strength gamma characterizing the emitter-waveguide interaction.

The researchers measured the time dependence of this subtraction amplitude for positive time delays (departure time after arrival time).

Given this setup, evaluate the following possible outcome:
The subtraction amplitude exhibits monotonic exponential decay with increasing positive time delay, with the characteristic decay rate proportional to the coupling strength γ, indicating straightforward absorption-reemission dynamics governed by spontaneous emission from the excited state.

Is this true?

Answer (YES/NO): YES